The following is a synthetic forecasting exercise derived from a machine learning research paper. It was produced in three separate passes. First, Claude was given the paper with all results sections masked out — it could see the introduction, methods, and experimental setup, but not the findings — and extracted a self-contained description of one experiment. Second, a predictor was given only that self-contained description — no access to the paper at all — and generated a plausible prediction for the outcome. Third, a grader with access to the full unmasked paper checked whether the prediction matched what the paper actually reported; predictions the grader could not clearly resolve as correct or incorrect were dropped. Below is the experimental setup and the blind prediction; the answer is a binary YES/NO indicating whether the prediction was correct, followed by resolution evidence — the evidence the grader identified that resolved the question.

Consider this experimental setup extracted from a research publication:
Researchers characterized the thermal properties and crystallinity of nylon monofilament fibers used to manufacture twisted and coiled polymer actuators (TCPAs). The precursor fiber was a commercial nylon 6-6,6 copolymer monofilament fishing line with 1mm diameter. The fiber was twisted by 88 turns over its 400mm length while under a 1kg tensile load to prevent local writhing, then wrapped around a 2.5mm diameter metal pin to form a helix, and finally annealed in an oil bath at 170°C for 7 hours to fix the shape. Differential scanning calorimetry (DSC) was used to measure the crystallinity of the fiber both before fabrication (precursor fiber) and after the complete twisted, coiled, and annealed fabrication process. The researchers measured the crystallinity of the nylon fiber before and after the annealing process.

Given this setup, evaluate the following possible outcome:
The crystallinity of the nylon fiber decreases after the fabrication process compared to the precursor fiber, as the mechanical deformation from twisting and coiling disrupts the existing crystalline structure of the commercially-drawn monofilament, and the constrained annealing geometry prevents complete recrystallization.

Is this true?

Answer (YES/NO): NO